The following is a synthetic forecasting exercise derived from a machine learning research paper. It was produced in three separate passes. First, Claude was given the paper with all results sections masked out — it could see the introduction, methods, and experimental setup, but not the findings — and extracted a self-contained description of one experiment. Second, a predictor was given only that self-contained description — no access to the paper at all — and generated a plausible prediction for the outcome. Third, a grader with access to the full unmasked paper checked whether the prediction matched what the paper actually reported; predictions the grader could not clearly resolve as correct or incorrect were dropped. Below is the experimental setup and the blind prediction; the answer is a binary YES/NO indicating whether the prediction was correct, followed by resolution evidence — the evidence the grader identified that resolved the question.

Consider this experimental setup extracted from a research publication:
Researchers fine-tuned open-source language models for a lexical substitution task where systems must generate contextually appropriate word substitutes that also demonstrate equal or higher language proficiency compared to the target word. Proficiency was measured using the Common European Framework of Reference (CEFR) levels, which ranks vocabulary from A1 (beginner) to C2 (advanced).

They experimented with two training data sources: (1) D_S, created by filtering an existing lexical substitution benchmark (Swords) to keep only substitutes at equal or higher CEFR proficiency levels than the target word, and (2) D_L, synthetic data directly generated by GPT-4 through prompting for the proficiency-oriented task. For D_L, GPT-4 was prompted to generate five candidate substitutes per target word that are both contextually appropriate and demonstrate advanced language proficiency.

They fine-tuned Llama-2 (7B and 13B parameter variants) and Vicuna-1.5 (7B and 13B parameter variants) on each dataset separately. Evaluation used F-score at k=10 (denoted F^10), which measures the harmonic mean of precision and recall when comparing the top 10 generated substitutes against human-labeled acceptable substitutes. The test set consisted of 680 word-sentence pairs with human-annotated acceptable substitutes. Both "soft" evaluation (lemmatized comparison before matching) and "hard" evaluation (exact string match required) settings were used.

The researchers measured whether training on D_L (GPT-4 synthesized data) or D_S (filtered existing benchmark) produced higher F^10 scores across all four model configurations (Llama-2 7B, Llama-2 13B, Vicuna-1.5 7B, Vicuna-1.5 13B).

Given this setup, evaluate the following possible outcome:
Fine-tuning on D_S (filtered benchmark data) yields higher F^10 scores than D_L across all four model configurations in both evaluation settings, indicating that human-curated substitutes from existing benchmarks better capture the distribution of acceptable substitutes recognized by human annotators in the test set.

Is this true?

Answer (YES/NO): NO